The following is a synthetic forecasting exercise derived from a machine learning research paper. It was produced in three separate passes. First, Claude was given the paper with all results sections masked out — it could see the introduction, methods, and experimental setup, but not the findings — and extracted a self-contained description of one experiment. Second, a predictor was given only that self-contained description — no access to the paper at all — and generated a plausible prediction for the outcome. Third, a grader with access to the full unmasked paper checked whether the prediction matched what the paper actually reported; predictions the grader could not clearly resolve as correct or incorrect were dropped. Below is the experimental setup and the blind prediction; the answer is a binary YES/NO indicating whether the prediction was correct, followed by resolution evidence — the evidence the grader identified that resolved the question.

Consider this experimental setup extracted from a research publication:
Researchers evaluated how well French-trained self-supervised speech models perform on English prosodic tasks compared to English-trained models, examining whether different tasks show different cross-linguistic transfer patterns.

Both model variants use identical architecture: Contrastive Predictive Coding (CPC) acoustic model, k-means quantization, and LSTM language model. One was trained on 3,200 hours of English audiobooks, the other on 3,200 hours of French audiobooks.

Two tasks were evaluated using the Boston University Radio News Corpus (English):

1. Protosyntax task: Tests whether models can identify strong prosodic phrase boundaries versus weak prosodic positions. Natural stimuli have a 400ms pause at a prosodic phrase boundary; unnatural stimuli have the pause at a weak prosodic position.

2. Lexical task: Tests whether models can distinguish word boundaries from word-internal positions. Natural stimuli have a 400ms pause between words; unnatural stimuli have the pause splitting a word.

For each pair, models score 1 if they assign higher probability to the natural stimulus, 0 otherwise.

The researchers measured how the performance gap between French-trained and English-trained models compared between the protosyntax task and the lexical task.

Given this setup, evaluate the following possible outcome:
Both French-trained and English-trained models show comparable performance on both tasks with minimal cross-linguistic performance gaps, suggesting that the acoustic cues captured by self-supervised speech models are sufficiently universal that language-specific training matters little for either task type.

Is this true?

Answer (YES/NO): NO